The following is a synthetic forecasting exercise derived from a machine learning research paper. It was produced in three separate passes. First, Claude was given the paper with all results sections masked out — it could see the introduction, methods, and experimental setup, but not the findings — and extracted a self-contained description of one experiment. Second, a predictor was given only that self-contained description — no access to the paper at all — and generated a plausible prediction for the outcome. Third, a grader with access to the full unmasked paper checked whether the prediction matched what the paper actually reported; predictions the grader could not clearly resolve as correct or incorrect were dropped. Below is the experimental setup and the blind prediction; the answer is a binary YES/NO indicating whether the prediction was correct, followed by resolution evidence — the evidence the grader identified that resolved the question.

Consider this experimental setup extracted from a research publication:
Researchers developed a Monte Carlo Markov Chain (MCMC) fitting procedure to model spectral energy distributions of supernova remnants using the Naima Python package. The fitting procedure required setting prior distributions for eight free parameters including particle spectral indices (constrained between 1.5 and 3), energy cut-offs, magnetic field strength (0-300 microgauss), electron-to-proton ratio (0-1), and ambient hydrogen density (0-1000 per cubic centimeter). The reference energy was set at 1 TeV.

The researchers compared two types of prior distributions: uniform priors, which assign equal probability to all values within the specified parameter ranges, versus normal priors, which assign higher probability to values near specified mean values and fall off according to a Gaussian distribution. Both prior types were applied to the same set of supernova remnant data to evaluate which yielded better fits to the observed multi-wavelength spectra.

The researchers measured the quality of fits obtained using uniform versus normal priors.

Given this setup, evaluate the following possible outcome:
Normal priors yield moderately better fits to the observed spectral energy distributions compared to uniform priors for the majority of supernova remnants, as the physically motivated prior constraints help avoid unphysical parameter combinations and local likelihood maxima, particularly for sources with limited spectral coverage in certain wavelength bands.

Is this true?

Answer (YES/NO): NO